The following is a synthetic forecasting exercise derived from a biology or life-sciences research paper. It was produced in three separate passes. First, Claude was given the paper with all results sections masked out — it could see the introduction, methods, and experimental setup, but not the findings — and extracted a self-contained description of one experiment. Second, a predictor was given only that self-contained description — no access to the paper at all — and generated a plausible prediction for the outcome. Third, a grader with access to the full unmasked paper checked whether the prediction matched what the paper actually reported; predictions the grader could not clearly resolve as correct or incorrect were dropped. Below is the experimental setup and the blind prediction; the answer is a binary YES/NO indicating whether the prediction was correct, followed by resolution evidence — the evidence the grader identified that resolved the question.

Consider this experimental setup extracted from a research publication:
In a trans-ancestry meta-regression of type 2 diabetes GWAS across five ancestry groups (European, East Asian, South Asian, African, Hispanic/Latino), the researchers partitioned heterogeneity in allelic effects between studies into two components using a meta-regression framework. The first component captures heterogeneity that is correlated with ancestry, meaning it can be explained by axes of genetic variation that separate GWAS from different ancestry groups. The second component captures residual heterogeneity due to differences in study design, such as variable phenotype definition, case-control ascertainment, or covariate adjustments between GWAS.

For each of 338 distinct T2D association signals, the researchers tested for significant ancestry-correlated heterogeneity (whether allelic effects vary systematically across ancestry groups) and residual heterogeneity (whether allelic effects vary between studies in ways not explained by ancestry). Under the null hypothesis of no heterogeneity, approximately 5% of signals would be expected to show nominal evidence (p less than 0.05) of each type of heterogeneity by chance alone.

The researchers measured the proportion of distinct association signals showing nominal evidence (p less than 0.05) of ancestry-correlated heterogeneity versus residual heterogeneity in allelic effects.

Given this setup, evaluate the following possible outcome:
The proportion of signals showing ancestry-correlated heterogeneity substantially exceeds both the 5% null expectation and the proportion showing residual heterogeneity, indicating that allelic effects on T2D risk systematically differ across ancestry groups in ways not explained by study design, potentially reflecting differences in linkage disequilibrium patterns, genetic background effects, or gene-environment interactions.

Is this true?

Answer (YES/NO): YES